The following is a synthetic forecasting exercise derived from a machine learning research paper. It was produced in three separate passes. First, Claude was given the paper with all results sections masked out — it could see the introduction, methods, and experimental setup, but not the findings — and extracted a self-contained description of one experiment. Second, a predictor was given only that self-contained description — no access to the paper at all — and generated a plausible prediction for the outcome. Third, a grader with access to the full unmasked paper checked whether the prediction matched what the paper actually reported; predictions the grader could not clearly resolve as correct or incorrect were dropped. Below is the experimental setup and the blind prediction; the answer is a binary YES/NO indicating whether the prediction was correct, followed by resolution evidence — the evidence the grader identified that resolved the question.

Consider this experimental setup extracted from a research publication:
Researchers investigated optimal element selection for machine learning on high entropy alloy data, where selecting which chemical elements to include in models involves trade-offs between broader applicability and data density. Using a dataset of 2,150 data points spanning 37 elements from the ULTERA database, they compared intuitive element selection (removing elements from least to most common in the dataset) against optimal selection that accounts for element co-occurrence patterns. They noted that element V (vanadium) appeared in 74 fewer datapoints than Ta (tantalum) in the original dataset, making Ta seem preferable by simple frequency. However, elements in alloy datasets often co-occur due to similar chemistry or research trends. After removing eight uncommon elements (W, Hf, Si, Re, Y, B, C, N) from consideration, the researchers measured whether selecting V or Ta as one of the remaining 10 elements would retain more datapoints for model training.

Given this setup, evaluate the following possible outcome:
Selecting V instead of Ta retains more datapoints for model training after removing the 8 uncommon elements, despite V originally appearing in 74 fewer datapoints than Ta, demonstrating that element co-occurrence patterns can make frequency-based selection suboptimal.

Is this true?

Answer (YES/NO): YES